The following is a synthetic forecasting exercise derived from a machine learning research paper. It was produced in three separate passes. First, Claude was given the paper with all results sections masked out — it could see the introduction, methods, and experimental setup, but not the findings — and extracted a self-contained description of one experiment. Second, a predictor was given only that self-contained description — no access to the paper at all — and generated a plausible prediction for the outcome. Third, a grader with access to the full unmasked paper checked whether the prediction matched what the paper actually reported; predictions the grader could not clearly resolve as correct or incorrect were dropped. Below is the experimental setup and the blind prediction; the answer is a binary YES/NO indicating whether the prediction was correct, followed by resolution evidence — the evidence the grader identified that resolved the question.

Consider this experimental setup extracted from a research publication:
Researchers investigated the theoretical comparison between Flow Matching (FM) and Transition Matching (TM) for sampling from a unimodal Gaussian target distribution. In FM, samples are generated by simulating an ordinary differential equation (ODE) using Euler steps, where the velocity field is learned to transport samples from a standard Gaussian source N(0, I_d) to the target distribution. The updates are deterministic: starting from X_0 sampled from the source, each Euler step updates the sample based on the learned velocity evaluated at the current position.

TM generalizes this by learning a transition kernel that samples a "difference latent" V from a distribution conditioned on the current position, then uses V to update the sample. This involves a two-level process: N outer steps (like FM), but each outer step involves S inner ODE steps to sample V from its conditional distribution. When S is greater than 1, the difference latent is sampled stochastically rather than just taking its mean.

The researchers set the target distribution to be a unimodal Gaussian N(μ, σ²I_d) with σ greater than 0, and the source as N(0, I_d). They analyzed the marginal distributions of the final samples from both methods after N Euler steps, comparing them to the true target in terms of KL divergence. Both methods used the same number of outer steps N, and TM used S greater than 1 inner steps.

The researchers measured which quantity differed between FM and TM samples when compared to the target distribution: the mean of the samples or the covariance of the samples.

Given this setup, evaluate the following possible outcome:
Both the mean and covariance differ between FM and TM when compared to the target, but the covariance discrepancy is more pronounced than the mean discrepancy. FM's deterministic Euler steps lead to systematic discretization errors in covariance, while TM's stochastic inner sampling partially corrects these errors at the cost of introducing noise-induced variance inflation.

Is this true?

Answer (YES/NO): NO